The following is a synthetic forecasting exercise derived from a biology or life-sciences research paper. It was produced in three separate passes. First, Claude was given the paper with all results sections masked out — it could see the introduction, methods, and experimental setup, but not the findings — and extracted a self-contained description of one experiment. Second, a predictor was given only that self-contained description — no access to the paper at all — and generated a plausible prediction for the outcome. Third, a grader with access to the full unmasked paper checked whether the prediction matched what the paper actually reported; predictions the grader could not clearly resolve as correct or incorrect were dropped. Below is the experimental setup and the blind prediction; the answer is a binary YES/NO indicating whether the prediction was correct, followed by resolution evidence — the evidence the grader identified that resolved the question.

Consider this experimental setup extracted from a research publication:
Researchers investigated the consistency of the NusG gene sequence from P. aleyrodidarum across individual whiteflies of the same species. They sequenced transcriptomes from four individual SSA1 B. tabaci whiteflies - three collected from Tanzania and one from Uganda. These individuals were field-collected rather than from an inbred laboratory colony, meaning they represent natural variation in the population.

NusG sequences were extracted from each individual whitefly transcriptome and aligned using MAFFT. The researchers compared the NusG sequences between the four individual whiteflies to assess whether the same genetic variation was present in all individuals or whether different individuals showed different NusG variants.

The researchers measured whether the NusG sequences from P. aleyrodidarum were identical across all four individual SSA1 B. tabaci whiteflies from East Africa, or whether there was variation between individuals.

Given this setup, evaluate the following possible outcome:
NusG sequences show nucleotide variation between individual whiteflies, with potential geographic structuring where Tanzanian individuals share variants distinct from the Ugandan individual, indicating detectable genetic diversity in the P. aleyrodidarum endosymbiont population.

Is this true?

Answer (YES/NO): NO